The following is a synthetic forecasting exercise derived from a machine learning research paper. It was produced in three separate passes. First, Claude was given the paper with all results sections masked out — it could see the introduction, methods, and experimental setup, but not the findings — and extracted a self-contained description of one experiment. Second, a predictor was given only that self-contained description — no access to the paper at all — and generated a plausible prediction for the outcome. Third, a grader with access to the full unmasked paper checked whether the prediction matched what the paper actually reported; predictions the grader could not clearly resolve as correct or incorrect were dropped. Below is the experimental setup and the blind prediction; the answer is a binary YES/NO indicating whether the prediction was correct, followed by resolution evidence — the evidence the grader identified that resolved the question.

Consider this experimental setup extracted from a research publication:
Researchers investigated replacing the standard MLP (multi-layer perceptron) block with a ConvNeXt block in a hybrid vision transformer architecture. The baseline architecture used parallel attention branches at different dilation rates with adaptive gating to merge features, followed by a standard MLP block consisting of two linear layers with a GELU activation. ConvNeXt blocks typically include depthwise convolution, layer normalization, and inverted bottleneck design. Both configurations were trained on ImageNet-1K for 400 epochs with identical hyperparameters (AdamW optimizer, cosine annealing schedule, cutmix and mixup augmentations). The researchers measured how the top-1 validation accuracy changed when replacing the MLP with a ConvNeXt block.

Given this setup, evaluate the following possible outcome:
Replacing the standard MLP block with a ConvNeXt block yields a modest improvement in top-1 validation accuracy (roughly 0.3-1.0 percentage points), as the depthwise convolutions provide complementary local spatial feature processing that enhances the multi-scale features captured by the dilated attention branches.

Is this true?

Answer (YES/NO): NO